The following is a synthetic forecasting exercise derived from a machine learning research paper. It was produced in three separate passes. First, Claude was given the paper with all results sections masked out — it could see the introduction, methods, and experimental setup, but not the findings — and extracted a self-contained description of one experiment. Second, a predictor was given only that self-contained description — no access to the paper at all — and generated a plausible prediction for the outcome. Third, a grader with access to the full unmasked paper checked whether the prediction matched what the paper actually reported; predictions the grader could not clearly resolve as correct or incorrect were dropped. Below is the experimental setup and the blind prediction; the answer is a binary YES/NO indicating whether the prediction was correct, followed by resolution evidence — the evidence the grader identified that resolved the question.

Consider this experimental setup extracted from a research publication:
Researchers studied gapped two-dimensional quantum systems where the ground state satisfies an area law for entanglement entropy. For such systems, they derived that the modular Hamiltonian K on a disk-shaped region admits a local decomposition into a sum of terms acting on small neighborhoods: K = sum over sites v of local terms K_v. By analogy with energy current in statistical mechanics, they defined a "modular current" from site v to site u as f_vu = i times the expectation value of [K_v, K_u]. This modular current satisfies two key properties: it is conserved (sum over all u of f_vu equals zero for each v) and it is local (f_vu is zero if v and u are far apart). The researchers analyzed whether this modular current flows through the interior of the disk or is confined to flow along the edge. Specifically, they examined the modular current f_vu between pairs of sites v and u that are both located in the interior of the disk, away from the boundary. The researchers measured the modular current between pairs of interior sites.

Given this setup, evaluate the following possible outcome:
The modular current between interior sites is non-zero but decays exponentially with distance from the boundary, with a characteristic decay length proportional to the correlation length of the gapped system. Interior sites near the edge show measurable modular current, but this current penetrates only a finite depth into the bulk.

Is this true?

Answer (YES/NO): NO